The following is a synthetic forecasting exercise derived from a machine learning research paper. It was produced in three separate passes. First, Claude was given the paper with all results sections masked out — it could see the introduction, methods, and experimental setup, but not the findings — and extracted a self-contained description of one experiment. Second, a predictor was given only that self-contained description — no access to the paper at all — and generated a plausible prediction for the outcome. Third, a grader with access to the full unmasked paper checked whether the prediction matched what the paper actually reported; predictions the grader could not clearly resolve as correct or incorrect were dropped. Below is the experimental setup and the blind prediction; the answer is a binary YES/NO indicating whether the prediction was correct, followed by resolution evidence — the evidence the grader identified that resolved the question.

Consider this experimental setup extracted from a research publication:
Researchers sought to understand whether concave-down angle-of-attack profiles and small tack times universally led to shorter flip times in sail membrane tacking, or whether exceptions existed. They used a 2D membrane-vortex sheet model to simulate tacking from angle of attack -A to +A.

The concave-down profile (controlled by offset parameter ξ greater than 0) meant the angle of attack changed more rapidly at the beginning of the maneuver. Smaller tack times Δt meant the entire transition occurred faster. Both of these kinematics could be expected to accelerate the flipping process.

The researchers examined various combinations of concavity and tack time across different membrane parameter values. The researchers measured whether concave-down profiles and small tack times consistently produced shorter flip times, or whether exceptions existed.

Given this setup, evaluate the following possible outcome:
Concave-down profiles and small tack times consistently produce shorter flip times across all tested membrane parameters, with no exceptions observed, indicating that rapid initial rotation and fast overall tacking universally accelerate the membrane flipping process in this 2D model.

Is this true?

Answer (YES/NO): NO